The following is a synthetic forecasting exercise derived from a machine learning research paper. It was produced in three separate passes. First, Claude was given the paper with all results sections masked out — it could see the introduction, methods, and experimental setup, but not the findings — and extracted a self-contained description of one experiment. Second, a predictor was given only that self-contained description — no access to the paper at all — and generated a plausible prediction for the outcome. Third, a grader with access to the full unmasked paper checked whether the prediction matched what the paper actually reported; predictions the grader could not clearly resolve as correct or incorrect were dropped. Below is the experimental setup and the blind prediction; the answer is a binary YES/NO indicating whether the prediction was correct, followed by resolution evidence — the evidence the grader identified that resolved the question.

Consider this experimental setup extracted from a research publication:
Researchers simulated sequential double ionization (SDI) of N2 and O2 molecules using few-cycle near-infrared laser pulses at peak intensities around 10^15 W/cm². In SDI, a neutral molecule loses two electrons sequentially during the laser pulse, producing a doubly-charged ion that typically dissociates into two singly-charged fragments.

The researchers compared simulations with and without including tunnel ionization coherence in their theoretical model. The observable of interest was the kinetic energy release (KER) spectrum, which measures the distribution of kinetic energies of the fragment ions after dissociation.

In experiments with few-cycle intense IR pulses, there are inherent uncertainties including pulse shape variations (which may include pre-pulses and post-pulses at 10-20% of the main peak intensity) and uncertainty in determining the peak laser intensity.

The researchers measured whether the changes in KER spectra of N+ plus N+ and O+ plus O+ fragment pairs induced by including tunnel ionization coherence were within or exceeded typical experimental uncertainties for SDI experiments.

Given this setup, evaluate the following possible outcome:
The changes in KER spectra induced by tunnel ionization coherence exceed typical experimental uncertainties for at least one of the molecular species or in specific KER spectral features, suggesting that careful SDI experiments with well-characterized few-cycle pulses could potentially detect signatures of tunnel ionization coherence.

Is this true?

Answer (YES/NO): NO